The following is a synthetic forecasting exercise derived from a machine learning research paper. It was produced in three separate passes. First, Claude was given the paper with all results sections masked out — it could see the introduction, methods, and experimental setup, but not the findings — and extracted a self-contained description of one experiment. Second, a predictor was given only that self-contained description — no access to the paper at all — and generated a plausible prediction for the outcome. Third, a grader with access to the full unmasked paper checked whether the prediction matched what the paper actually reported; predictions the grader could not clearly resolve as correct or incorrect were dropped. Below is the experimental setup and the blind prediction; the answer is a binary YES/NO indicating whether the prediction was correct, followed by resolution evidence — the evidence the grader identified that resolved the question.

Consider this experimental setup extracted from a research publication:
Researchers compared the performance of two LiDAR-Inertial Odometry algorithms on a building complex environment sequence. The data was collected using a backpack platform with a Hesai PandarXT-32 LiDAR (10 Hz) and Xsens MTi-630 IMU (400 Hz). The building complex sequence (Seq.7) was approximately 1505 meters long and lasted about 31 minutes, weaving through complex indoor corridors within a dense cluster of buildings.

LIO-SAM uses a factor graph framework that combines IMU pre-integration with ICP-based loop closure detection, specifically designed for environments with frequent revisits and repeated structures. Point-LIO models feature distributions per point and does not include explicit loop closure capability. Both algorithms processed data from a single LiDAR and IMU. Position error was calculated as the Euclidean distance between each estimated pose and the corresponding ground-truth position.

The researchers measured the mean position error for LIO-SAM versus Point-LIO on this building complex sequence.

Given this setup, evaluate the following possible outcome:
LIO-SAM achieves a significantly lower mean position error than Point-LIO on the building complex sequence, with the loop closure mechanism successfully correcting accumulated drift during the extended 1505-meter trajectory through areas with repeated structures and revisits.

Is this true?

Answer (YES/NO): NO